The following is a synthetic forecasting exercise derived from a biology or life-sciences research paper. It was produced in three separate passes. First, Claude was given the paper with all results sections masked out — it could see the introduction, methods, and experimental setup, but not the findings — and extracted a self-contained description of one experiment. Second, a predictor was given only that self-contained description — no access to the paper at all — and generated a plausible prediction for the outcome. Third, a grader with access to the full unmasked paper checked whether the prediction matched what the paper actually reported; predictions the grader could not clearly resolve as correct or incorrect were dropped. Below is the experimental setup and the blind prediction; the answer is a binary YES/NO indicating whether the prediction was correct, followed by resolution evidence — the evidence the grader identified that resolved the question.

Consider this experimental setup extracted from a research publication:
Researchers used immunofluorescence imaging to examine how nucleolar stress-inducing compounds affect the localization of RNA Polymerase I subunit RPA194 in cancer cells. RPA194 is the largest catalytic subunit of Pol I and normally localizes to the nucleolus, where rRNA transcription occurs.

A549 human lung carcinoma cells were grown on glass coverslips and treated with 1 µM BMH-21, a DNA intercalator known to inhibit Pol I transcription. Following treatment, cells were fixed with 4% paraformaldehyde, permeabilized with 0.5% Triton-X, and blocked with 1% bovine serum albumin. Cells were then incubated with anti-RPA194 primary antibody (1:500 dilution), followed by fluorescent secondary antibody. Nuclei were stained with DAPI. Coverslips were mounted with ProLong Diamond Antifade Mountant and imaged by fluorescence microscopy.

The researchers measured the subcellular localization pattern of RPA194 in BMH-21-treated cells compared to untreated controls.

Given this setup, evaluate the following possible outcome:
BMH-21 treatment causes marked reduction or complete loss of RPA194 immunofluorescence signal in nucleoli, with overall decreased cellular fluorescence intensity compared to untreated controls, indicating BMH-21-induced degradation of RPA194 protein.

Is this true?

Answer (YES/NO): NO